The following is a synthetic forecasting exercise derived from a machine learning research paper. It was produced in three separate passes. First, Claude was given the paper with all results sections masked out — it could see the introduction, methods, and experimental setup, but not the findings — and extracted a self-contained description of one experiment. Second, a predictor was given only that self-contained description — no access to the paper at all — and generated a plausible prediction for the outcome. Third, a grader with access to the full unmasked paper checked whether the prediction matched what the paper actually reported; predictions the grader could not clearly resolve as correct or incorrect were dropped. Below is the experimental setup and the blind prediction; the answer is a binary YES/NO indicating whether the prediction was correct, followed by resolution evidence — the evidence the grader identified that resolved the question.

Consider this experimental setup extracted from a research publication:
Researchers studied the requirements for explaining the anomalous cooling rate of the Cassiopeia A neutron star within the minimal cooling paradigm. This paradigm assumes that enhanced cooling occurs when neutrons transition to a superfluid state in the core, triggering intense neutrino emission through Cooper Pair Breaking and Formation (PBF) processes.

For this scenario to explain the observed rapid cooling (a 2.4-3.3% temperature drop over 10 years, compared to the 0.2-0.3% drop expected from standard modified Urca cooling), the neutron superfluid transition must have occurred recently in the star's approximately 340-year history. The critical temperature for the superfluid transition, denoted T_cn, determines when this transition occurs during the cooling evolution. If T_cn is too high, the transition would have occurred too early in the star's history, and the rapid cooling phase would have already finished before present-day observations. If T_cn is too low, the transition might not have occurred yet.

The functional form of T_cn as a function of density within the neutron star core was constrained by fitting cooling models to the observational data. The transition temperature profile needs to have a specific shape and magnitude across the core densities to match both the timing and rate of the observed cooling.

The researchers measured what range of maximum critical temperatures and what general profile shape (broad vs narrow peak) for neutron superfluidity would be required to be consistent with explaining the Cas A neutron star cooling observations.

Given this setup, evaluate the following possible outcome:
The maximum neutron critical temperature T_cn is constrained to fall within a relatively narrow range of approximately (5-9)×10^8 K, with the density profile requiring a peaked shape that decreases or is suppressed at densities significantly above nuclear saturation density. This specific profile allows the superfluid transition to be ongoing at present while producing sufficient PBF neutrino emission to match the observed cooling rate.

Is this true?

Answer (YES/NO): NO